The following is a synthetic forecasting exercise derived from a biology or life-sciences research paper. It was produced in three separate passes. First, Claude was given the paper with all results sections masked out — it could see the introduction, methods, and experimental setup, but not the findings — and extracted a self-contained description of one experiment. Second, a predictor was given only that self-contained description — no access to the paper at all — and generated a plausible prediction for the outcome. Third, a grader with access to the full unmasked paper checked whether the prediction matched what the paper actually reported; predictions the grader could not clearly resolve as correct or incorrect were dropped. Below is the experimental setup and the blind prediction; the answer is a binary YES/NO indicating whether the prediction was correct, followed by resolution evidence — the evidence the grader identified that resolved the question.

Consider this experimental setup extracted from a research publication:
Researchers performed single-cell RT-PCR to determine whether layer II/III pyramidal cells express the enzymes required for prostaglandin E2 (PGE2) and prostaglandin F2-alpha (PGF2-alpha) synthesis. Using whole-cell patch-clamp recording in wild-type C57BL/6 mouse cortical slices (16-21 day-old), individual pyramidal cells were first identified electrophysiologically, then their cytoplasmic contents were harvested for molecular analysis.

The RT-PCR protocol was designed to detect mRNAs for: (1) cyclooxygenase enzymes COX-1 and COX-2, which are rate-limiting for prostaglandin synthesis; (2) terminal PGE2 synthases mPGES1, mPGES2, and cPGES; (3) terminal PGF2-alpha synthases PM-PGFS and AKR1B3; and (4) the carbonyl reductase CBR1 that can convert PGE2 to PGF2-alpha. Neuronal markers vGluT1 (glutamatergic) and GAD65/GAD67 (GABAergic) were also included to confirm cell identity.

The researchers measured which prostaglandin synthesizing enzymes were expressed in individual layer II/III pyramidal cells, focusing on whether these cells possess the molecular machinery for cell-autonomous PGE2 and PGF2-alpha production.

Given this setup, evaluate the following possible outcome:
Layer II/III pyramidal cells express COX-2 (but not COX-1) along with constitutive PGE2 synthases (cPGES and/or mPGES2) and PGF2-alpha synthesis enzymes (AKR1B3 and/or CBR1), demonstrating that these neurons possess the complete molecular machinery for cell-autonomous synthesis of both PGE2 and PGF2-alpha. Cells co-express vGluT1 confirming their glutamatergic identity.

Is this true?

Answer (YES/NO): NO